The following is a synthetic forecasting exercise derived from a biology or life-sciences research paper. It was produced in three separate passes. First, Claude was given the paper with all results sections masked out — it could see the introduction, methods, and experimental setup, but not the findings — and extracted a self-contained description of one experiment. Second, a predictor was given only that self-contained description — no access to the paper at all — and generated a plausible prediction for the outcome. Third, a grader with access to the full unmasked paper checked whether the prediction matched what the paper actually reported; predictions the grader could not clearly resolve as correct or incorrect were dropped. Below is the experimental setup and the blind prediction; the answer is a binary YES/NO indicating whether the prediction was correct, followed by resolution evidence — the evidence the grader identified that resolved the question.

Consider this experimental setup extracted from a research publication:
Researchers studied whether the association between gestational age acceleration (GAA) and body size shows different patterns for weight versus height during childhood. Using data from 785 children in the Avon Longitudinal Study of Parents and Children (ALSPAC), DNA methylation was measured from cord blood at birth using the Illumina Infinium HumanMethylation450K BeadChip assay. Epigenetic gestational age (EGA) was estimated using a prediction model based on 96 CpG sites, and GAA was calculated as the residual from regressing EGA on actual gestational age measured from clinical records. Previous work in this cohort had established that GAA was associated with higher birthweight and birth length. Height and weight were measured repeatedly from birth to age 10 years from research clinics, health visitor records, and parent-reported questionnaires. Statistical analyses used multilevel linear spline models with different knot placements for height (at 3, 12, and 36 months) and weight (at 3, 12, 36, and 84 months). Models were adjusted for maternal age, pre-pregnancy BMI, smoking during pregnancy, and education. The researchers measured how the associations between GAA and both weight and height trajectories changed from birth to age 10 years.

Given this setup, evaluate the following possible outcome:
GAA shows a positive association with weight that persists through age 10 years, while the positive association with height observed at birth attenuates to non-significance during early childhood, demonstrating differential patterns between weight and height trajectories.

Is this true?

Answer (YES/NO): NO